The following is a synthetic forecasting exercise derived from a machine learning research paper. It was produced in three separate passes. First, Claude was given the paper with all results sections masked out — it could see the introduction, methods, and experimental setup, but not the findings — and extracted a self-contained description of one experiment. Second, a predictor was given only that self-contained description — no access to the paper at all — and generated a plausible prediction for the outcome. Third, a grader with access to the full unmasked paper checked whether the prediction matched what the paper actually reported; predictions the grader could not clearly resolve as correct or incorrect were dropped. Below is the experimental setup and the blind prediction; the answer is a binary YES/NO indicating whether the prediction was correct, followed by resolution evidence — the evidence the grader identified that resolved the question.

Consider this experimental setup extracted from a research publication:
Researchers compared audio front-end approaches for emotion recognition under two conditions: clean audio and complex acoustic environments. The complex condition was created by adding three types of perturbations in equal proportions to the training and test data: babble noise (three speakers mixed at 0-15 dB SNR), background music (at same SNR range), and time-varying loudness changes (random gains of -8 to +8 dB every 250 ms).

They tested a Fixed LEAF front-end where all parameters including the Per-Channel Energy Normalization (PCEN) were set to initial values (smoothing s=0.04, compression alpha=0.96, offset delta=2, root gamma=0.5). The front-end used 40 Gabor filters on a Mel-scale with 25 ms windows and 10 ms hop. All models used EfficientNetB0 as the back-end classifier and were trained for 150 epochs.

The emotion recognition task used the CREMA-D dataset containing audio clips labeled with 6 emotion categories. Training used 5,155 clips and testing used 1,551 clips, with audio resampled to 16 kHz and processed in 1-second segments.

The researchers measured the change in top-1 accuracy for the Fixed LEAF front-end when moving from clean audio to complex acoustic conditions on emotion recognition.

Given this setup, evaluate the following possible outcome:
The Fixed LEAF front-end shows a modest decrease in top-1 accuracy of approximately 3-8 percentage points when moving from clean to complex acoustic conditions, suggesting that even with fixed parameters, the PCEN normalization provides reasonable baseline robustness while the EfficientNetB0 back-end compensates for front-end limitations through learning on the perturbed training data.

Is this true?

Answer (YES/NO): YES